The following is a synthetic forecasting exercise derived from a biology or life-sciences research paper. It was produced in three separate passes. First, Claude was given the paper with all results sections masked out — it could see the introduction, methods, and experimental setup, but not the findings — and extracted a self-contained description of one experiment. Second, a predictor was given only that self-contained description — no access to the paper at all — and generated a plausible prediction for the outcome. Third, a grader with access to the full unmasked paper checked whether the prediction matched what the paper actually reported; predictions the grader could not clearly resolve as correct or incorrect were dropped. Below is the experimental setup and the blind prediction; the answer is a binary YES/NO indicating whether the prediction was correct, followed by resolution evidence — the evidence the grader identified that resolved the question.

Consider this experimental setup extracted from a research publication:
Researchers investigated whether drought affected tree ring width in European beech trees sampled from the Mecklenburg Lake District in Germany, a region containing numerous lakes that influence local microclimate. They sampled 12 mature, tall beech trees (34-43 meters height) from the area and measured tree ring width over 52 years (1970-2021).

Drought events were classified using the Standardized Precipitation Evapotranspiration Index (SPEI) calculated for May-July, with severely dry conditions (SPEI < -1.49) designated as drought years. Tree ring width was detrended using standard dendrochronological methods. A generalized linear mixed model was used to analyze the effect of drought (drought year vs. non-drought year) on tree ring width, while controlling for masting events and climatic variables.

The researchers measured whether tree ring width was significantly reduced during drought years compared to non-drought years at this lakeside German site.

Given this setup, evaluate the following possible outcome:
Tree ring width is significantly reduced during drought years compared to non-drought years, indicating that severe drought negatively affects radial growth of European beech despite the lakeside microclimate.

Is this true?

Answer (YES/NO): NO